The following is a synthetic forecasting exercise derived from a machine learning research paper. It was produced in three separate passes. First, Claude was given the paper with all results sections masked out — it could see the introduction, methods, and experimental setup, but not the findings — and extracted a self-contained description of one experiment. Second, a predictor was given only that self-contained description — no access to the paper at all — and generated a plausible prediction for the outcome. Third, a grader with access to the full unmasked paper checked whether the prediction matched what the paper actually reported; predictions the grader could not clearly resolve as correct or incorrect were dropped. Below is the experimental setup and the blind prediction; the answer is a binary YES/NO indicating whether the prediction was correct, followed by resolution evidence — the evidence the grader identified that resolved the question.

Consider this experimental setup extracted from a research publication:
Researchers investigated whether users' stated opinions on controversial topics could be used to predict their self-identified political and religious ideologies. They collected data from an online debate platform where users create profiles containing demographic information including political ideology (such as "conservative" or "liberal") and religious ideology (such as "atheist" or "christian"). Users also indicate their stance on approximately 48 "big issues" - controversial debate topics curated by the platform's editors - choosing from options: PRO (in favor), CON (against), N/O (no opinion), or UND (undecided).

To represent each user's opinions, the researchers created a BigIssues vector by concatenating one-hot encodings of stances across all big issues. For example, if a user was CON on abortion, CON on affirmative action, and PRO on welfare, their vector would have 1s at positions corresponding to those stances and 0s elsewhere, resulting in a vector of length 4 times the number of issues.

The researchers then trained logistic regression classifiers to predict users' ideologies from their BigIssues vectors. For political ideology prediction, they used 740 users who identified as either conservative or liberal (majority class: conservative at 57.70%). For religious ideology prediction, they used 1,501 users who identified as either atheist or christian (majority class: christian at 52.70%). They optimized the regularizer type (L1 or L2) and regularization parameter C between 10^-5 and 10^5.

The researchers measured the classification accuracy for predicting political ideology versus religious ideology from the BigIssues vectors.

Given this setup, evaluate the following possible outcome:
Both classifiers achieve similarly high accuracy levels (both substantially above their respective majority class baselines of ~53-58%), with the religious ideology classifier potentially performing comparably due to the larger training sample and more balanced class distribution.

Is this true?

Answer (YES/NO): NO